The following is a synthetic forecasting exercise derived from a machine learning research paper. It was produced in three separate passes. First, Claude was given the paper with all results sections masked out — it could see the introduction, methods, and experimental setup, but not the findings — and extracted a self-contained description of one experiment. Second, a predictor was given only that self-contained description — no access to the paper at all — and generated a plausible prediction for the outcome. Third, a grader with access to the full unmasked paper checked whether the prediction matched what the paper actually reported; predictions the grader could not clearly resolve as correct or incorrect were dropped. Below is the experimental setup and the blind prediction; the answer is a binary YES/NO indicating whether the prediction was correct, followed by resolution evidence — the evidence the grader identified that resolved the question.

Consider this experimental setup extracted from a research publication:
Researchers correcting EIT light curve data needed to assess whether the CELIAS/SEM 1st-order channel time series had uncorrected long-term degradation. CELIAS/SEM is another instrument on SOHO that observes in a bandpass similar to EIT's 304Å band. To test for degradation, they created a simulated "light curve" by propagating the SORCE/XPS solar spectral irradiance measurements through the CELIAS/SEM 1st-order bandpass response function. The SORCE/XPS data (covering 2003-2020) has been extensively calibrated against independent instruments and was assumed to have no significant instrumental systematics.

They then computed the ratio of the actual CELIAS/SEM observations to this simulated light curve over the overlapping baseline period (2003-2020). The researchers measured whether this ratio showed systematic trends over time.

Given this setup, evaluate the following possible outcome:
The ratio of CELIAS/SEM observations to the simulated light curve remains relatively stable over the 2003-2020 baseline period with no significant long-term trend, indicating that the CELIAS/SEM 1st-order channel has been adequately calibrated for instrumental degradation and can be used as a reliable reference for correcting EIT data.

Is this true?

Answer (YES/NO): NO